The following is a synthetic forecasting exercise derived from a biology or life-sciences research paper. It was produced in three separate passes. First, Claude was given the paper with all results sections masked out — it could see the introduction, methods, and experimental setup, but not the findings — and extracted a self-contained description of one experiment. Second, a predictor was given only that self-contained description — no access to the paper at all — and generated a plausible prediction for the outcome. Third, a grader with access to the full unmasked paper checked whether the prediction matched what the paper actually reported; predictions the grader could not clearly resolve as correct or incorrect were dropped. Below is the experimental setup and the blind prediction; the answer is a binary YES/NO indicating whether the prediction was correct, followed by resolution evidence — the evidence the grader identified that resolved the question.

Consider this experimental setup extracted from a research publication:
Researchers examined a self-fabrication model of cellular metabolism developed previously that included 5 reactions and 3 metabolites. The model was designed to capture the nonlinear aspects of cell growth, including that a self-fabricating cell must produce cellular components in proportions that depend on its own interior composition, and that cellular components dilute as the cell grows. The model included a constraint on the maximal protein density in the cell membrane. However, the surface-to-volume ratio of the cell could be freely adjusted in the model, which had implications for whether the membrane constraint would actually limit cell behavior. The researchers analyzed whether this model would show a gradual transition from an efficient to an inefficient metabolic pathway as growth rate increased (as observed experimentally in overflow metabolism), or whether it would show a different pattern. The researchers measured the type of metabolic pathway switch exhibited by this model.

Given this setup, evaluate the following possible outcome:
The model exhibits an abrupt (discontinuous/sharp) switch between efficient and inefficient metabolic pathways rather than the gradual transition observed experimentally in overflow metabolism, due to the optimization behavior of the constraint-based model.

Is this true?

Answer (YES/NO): YES